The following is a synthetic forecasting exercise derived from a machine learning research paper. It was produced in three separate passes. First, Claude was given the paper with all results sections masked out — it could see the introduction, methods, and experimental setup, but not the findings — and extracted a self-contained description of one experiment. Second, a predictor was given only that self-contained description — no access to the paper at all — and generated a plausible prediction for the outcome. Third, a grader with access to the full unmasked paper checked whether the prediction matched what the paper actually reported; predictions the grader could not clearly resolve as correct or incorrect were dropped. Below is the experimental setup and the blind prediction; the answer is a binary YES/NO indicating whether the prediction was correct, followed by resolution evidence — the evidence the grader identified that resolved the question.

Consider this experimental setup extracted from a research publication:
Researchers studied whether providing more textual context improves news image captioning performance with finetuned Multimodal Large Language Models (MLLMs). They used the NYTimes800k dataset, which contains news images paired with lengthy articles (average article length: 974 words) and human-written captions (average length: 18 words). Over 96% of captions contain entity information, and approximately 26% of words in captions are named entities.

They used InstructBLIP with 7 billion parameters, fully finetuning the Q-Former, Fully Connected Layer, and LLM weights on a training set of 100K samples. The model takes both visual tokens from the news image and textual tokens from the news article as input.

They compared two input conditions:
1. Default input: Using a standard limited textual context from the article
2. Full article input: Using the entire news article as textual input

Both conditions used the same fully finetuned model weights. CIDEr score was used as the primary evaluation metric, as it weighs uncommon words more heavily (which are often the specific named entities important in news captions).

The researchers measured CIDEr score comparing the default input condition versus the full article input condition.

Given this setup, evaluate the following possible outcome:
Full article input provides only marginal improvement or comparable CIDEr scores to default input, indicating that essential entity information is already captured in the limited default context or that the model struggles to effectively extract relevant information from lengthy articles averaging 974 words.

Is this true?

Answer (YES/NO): YES